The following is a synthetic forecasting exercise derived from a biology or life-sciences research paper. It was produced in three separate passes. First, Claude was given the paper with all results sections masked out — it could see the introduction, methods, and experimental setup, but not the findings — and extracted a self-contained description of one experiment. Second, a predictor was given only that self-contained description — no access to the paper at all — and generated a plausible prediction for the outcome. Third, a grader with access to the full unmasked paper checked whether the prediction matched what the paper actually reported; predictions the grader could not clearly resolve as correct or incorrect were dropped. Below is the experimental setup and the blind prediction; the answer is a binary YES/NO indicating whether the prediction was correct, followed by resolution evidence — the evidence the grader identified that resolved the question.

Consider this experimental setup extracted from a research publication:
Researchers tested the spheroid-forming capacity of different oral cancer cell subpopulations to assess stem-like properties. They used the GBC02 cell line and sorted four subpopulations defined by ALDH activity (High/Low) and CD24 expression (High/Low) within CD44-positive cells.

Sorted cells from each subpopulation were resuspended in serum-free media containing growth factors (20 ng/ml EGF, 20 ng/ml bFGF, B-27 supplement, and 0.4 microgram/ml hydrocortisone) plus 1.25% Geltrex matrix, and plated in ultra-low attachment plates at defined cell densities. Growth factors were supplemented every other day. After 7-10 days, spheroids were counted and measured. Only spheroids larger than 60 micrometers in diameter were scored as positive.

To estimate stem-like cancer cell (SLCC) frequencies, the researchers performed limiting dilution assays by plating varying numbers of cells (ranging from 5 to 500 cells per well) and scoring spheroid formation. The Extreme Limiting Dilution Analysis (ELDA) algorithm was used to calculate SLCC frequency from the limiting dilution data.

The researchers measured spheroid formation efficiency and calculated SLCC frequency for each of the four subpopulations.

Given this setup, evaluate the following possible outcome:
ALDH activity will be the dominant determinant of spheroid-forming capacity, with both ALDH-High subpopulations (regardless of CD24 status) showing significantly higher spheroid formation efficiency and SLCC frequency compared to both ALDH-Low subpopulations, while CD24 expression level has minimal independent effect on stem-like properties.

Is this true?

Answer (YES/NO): NO